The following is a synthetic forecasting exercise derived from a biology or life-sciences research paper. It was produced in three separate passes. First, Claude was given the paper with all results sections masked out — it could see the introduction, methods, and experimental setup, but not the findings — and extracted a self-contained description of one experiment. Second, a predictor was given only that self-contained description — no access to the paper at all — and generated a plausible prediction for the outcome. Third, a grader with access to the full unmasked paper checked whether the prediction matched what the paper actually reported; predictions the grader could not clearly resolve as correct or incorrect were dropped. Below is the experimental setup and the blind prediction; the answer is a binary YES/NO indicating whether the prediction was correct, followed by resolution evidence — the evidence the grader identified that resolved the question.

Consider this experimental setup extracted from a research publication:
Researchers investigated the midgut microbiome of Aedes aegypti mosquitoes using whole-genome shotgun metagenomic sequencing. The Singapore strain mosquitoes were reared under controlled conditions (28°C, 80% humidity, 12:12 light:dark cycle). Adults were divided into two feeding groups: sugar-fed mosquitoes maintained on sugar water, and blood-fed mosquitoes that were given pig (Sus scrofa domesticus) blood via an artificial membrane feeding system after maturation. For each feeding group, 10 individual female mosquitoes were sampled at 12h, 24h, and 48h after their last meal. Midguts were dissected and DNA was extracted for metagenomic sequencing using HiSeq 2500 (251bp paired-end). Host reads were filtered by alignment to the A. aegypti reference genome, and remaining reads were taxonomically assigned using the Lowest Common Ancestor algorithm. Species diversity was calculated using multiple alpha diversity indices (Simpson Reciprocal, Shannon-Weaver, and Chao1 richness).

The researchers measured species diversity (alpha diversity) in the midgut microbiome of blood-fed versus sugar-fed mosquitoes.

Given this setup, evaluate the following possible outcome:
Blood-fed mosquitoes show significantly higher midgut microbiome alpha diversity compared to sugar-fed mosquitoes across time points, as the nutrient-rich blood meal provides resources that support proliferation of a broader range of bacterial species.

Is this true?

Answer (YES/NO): NO